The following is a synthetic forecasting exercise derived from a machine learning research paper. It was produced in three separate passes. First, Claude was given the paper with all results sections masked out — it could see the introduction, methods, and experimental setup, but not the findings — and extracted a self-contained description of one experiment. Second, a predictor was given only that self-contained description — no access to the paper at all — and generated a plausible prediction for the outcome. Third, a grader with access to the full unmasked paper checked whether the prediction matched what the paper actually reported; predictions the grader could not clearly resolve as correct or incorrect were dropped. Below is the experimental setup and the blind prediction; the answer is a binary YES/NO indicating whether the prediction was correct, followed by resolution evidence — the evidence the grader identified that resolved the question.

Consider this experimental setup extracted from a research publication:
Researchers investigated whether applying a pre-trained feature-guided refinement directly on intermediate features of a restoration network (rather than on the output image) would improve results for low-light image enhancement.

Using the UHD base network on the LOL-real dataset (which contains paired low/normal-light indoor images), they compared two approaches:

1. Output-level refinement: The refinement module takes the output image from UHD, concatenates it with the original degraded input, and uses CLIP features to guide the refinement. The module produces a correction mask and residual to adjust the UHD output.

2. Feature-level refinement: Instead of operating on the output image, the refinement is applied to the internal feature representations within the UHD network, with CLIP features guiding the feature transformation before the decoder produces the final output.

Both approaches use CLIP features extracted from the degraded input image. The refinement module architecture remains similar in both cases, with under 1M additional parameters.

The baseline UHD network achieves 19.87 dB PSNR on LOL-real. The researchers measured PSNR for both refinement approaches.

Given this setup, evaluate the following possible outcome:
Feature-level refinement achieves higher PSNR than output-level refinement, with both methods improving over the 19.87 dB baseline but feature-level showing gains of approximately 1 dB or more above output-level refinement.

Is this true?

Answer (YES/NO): NO